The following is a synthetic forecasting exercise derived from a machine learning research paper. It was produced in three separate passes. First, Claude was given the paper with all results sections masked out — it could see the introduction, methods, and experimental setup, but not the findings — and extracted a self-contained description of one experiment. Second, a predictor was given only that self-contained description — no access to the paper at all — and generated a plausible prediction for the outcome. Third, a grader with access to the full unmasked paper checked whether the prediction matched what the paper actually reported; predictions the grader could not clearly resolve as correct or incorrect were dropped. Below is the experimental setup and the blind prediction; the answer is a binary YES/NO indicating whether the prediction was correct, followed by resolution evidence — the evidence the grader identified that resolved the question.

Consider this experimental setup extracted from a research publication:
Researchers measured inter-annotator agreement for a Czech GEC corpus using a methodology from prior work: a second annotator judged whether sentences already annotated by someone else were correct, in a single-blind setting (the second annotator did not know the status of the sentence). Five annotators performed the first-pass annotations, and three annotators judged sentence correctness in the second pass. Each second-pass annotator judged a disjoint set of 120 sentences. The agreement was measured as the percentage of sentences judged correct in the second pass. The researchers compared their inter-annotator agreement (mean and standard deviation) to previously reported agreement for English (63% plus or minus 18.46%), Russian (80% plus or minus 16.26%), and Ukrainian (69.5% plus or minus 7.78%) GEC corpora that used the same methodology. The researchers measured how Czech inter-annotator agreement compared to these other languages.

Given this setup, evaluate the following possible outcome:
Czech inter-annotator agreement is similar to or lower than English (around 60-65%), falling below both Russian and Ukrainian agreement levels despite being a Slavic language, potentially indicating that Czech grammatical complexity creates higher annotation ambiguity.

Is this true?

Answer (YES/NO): NO